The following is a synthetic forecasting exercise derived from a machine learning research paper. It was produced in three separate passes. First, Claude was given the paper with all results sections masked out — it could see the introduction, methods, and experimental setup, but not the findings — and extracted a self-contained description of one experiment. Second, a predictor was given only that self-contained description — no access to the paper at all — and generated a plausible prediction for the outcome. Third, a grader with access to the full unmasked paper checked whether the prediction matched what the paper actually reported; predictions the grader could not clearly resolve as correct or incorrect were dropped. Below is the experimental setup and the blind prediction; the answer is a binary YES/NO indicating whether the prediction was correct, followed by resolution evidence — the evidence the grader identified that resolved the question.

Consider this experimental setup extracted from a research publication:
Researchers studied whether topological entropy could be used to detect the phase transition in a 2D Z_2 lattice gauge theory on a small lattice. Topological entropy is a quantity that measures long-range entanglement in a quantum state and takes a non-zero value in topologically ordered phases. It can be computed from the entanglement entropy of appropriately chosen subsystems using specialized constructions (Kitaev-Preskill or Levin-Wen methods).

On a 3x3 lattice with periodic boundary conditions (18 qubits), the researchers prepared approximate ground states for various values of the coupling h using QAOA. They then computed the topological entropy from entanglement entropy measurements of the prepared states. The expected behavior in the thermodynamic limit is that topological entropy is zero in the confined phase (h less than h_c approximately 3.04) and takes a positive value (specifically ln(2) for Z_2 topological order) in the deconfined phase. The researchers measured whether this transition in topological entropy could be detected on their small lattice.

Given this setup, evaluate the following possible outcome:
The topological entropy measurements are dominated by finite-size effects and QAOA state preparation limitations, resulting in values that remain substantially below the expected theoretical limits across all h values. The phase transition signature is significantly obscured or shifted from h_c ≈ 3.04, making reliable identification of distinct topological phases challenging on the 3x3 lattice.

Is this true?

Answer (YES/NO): NO